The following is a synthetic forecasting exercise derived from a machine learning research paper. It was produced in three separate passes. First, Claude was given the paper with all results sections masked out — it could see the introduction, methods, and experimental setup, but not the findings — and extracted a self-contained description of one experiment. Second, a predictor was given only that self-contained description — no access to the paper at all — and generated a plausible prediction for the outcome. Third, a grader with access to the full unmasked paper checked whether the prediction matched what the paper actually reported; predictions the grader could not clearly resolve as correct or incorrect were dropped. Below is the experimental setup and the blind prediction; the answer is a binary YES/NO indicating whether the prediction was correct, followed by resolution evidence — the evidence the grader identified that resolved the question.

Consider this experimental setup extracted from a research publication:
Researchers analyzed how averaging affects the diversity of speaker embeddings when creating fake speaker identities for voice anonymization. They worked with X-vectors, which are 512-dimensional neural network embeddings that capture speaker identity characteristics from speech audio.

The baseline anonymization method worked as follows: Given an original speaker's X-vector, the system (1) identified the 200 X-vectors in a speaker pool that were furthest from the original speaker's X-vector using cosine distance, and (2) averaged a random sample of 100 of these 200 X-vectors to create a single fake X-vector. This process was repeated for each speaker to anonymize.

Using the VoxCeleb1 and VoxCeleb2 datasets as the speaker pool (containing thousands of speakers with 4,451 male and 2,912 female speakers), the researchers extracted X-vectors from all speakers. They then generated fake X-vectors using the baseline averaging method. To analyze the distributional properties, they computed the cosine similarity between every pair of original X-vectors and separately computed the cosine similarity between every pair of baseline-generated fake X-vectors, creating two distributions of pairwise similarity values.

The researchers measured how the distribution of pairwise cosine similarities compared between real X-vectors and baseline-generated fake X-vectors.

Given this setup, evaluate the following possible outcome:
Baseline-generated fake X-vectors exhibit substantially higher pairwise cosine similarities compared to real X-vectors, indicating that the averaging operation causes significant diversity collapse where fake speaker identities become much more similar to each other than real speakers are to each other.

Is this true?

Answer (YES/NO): YES